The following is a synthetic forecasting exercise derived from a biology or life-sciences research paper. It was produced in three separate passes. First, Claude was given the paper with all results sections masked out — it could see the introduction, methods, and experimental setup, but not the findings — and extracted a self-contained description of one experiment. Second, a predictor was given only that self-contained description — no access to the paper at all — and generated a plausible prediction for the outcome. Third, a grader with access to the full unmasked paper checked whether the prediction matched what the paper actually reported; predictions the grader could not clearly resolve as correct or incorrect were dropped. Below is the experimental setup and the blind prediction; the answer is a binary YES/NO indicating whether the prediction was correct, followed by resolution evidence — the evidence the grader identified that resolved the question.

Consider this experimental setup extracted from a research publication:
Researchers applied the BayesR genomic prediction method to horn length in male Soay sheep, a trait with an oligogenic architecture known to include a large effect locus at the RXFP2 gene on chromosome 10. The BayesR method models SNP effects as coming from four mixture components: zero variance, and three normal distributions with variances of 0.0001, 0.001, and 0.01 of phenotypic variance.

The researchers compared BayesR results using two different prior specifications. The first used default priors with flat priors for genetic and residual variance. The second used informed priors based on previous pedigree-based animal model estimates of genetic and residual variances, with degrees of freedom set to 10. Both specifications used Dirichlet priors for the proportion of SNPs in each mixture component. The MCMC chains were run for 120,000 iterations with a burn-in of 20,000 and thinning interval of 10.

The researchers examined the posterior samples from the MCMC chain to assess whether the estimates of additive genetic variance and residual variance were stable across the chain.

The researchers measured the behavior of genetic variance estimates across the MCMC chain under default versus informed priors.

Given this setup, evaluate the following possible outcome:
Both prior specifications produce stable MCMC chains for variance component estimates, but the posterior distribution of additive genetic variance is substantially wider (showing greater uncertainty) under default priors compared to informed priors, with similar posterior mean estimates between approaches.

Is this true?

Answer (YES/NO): NO